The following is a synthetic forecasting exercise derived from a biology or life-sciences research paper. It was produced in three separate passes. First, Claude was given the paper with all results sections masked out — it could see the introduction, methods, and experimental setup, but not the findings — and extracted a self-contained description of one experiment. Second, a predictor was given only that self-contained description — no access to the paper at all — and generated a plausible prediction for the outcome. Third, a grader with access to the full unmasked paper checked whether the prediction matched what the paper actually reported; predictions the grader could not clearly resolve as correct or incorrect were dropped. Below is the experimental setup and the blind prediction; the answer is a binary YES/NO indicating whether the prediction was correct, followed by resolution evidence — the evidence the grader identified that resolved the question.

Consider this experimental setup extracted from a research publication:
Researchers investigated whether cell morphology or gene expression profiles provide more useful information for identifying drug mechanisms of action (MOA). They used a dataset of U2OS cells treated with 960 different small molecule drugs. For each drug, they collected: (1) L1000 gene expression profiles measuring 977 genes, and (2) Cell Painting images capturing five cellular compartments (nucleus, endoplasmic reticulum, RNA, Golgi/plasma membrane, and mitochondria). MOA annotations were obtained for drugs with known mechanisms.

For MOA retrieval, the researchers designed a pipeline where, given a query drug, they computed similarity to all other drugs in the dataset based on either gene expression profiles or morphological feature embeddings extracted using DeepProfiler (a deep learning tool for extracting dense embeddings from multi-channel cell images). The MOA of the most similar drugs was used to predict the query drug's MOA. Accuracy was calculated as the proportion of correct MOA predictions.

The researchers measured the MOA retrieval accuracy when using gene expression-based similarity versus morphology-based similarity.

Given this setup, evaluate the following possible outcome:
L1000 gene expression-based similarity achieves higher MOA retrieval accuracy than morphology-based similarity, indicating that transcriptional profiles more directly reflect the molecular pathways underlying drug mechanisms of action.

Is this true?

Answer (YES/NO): NO